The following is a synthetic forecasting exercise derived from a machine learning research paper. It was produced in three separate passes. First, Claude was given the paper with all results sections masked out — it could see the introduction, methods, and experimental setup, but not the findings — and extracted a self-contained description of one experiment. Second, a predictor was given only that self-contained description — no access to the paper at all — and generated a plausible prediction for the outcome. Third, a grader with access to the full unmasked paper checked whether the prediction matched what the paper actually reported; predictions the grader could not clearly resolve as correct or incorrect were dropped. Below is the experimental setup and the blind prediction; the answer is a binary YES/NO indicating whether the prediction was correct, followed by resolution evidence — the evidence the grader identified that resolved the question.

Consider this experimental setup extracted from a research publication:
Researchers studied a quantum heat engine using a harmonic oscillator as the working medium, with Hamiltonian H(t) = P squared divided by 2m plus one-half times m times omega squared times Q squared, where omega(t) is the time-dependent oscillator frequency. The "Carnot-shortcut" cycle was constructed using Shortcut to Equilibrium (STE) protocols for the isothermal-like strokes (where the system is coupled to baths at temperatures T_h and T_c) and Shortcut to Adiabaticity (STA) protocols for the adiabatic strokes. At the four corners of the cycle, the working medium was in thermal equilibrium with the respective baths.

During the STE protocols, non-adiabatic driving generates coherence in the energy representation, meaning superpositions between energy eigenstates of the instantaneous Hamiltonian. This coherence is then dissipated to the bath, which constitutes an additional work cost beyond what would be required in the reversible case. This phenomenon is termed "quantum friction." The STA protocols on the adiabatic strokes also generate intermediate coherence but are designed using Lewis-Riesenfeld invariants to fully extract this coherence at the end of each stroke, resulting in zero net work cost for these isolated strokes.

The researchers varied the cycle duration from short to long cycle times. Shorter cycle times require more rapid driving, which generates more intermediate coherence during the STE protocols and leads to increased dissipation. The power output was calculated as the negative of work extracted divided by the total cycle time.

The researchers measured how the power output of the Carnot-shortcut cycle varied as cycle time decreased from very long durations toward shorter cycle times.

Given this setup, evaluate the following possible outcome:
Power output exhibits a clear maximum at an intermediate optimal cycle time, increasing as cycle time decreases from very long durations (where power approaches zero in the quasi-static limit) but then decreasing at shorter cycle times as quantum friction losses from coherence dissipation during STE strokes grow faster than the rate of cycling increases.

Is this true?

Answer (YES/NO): YES